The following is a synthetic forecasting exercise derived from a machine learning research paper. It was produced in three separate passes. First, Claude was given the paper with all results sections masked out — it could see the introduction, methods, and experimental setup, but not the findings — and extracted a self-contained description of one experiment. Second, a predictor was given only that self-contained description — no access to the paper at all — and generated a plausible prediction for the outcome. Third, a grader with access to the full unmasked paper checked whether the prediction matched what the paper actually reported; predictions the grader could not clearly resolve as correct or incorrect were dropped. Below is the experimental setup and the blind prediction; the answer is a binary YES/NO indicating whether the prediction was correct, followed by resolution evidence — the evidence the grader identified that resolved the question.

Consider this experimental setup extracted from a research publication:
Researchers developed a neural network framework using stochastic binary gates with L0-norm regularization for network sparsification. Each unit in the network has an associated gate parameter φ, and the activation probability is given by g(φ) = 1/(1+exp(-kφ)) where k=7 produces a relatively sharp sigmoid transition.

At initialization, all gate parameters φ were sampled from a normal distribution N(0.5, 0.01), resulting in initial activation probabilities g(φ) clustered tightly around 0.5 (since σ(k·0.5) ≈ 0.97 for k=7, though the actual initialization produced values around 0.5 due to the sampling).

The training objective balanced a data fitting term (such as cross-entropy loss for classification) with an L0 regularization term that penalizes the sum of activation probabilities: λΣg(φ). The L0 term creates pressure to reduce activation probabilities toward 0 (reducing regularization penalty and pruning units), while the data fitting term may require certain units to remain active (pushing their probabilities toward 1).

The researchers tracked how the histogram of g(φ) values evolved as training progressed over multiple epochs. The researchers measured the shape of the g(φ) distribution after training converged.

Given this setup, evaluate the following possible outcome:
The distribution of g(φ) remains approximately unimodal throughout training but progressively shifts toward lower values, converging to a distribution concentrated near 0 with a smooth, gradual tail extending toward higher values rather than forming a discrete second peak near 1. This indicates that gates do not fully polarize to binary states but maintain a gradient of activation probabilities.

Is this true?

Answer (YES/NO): NO